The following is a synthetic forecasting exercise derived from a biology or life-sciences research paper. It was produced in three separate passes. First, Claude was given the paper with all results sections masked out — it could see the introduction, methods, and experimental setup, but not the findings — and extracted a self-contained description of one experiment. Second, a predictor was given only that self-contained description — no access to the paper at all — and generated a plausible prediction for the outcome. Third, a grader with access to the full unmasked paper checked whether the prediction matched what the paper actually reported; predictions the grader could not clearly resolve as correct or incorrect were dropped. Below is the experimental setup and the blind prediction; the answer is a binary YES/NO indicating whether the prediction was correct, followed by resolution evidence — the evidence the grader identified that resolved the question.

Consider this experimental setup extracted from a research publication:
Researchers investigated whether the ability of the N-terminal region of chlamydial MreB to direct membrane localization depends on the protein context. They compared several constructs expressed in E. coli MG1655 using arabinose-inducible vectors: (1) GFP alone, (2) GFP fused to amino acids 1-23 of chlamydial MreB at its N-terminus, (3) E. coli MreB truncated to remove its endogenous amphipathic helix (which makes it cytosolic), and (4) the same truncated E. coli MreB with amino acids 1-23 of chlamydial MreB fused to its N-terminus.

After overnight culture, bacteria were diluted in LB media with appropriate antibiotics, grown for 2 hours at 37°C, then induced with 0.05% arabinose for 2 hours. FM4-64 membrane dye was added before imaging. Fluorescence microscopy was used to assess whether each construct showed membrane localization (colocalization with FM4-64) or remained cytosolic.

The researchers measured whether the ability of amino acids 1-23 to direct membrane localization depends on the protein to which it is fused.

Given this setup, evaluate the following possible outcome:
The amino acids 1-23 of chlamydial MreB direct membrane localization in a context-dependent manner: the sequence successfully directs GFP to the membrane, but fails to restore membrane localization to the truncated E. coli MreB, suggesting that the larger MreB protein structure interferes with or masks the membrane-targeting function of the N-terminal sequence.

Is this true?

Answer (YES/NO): NO